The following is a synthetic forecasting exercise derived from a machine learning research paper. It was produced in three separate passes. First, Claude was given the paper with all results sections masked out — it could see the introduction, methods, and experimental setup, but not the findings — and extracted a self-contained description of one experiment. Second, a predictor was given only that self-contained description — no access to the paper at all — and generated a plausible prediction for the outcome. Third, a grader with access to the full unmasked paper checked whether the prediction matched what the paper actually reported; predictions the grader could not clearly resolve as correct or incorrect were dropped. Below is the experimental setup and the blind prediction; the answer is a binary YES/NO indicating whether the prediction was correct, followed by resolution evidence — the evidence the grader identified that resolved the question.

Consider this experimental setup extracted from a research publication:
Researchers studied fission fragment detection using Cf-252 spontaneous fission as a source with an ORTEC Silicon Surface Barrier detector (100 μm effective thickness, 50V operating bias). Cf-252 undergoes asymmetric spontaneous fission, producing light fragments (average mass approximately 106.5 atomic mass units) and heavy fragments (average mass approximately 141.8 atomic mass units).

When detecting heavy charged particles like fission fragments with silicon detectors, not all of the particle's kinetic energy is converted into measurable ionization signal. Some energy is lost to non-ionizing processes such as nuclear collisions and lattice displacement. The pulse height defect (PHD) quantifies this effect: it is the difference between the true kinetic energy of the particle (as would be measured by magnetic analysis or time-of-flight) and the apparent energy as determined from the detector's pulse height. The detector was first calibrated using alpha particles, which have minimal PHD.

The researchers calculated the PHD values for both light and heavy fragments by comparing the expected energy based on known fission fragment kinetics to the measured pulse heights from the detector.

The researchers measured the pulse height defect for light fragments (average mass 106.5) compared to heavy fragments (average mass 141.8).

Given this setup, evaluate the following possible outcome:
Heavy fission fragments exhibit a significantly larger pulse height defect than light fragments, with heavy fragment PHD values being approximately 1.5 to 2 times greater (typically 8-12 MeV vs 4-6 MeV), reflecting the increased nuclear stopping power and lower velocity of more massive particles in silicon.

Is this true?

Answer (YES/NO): NO